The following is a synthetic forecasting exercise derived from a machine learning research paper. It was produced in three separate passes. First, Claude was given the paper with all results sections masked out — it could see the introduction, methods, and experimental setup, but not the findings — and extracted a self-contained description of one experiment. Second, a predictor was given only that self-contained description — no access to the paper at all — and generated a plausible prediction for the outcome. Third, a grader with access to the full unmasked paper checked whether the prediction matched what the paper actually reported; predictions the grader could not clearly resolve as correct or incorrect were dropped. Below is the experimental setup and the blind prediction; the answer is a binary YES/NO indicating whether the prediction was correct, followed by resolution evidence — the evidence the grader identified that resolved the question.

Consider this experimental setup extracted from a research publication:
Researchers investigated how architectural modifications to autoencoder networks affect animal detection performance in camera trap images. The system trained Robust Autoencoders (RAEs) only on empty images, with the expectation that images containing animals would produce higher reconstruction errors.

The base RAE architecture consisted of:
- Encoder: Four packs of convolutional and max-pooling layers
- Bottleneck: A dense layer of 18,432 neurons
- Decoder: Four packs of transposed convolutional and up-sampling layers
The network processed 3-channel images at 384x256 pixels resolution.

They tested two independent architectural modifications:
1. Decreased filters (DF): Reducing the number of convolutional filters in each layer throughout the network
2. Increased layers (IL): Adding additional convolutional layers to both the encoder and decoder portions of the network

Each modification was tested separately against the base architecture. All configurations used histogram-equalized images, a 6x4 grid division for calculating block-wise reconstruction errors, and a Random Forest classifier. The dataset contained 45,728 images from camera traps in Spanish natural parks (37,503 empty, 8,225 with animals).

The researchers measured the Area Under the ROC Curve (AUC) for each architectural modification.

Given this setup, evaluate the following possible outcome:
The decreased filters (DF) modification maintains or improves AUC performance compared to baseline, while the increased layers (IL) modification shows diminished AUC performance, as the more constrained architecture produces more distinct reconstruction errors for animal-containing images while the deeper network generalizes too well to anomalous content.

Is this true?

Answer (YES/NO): YES